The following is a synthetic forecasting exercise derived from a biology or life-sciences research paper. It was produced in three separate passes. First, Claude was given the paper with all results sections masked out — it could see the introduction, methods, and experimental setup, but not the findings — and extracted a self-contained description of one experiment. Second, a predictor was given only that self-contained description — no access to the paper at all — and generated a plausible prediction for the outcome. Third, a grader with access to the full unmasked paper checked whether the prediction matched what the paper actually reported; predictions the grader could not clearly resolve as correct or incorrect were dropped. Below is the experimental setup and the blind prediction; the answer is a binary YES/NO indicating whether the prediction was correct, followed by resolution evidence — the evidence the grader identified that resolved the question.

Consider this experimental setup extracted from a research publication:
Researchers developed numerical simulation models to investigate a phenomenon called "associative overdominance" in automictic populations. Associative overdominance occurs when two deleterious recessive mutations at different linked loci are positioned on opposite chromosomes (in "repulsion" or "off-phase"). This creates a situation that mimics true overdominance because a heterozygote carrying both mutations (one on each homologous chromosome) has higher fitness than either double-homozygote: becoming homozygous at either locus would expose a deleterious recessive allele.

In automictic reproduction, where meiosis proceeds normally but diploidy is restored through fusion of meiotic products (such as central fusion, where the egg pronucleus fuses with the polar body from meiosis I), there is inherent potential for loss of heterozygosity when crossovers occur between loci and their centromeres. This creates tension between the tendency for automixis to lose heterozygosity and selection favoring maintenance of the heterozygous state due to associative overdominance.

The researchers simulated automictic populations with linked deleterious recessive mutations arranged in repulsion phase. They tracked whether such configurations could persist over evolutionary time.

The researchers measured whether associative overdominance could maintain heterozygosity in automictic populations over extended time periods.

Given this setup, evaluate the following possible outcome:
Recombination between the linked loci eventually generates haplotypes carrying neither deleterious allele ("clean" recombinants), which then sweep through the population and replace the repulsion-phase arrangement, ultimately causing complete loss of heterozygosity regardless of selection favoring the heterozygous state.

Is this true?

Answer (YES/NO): YES